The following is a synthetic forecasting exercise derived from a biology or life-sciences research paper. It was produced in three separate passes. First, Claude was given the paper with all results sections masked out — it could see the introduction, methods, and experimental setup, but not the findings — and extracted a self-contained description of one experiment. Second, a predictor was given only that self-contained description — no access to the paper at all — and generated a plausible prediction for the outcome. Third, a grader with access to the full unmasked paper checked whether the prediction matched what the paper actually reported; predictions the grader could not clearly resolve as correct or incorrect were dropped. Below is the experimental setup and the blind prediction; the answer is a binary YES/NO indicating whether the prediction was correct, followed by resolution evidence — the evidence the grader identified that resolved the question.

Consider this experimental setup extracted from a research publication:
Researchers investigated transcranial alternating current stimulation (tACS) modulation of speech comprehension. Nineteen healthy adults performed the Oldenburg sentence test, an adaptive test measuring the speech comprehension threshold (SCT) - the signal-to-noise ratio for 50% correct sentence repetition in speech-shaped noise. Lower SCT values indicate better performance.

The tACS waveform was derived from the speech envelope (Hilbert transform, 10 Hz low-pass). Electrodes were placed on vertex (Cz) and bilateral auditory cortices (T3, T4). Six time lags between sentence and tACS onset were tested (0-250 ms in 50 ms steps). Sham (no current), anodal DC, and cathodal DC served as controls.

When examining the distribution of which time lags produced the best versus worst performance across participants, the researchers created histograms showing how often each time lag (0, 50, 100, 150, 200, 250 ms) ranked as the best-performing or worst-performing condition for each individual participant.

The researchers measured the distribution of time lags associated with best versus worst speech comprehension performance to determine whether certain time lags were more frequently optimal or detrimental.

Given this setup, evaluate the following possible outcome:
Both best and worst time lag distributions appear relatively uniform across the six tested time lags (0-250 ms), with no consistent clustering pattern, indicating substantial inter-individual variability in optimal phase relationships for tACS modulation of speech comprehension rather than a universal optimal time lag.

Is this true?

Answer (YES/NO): YES